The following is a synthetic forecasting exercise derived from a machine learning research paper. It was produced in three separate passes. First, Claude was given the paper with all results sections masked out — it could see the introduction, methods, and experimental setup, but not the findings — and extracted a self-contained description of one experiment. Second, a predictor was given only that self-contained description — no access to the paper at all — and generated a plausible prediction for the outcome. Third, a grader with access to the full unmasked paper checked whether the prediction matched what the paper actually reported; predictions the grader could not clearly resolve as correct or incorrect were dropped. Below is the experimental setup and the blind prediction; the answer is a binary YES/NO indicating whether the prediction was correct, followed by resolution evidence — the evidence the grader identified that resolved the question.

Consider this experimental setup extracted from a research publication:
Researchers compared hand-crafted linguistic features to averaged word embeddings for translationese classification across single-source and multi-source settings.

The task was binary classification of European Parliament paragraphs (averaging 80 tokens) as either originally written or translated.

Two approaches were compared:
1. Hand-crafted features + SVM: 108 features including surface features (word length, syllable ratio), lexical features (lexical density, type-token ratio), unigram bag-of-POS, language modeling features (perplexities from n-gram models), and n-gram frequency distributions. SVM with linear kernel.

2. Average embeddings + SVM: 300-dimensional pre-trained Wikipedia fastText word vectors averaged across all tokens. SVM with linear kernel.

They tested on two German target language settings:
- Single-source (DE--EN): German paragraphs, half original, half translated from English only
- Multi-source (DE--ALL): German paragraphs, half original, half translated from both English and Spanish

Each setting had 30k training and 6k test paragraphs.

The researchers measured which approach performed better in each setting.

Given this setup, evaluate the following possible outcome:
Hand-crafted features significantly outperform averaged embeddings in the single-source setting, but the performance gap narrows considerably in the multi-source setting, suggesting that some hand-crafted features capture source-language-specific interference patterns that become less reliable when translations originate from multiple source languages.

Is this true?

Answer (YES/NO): NO